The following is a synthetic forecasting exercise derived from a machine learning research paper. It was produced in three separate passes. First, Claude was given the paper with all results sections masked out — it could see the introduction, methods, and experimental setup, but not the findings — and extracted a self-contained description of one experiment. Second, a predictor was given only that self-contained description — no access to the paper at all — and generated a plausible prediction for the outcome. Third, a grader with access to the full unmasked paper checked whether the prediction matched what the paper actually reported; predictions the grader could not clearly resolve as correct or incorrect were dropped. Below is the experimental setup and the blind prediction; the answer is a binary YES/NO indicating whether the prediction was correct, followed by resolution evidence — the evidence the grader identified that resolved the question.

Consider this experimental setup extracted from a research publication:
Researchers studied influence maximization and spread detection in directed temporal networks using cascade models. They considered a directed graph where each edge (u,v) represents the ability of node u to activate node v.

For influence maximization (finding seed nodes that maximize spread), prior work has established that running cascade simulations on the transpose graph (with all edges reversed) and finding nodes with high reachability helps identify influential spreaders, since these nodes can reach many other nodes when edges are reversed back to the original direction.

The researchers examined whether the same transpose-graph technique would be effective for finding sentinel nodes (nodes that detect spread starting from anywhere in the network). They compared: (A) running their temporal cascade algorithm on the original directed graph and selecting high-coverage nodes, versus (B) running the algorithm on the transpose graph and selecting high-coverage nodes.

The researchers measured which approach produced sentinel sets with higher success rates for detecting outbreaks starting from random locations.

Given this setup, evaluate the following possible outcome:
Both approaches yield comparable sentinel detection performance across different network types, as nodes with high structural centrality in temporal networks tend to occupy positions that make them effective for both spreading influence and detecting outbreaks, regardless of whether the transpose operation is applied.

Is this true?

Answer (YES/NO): NO